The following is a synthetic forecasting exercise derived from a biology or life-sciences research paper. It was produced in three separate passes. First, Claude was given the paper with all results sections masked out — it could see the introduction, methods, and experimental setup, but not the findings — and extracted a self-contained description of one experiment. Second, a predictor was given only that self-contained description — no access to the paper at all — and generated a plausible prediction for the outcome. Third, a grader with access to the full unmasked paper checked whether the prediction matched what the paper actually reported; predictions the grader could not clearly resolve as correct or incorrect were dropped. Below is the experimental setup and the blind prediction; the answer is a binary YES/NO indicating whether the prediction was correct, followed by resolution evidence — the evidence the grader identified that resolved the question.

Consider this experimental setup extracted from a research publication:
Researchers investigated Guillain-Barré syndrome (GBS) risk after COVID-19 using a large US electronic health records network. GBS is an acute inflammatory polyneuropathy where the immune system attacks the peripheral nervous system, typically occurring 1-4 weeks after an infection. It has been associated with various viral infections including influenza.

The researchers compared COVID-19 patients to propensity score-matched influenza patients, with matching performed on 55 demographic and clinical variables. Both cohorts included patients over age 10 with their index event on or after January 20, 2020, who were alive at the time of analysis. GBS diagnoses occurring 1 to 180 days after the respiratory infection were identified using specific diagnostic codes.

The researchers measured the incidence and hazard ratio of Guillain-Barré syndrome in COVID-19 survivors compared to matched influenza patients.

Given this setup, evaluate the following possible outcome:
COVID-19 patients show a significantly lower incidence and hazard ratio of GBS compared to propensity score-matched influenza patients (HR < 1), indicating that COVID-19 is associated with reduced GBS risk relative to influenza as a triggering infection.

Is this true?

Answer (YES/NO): NO